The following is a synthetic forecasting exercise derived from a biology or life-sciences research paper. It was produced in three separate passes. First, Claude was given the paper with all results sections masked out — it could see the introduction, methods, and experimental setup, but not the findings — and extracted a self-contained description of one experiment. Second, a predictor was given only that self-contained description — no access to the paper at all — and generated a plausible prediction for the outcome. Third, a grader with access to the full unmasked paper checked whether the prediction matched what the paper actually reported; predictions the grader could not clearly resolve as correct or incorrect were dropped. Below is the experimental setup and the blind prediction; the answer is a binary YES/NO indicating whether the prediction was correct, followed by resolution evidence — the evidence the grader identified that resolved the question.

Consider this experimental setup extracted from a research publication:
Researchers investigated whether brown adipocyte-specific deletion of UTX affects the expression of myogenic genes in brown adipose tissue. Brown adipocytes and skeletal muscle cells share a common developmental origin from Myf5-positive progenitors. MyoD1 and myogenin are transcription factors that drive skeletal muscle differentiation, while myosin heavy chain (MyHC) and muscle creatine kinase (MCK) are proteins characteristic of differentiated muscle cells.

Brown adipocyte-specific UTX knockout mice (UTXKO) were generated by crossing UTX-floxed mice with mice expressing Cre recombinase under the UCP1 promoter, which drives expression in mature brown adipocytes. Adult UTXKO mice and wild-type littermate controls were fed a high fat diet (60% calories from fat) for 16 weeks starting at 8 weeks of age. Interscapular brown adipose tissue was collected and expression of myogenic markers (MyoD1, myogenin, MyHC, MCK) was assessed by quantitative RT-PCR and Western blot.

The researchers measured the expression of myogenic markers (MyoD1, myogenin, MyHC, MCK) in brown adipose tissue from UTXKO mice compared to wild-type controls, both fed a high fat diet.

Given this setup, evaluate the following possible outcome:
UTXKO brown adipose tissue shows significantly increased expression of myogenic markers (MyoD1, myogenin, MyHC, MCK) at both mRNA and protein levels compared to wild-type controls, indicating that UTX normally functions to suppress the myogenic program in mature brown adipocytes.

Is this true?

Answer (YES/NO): YES